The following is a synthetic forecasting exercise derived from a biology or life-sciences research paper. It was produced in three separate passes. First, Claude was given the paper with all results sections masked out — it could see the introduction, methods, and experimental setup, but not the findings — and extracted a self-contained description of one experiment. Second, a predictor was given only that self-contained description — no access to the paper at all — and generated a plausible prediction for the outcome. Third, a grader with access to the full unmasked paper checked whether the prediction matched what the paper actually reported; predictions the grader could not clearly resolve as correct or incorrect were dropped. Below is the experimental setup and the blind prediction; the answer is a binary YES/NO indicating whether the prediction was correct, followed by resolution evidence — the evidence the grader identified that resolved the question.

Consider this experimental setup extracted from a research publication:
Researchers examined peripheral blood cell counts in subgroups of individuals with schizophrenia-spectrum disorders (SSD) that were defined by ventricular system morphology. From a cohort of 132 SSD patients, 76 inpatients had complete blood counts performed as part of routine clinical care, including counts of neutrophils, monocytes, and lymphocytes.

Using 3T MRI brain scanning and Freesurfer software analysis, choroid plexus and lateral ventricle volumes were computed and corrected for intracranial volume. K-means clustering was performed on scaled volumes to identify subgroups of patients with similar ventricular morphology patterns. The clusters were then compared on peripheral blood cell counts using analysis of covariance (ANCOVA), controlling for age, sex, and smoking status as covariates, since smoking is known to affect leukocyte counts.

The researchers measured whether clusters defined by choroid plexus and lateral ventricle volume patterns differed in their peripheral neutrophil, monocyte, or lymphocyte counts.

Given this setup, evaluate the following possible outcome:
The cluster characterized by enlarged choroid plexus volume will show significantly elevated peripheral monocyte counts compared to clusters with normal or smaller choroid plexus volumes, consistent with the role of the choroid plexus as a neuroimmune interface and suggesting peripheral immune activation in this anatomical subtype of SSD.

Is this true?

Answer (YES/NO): NO